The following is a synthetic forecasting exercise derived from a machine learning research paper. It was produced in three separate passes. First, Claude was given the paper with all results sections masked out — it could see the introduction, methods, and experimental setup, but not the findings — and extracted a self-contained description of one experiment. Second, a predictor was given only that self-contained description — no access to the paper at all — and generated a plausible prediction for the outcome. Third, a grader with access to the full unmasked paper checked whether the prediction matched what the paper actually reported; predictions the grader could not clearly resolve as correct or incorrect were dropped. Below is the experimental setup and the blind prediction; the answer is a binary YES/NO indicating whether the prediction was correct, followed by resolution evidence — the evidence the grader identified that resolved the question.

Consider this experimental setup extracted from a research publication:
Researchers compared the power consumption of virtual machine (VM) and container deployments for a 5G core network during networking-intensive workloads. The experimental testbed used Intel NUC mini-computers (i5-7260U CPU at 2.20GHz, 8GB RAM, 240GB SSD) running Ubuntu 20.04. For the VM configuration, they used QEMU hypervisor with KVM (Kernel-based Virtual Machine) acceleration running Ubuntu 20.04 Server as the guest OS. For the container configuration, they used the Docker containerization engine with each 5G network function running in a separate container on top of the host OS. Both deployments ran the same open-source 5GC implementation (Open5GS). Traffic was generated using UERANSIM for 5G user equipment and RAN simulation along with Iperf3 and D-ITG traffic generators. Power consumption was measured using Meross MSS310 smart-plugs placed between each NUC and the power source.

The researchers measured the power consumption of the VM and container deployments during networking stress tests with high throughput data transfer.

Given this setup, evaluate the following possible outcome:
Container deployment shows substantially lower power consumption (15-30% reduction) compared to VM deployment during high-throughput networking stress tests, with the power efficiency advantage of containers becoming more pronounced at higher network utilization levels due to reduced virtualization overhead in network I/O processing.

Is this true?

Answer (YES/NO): YES